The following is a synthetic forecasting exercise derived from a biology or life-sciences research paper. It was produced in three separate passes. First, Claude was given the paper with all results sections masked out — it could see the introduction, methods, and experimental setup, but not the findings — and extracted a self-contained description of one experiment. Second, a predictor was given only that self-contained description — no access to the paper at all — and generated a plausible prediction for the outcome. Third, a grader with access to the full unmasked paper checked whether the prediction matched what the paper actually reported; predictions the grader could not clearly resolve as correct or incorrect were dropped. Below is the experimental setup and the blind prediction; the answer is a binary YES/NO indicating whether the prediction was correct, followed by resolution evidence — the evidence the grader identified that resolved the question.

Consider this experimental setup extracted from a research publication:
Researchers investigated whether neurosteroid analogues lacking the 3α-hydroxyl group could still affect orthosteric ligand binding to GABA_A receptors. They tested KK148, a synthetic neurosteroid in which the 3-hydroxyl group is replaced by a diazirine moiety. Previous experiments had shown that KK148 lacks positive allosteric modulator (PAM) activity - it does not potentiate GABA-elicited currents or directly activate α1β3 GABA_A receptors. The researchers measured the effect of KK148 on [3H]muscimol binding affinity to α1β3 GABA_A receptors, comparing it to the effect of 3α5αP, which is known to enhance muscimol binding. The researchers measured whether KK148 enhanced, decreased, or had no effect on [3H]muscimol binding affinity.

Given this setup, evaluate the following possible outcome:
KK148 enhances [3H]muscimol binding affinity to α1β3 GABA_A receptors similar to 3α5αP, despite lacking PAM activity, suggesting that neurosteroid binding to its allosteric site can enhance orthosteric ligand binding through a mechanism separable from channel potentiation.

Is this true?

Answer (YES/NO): YES